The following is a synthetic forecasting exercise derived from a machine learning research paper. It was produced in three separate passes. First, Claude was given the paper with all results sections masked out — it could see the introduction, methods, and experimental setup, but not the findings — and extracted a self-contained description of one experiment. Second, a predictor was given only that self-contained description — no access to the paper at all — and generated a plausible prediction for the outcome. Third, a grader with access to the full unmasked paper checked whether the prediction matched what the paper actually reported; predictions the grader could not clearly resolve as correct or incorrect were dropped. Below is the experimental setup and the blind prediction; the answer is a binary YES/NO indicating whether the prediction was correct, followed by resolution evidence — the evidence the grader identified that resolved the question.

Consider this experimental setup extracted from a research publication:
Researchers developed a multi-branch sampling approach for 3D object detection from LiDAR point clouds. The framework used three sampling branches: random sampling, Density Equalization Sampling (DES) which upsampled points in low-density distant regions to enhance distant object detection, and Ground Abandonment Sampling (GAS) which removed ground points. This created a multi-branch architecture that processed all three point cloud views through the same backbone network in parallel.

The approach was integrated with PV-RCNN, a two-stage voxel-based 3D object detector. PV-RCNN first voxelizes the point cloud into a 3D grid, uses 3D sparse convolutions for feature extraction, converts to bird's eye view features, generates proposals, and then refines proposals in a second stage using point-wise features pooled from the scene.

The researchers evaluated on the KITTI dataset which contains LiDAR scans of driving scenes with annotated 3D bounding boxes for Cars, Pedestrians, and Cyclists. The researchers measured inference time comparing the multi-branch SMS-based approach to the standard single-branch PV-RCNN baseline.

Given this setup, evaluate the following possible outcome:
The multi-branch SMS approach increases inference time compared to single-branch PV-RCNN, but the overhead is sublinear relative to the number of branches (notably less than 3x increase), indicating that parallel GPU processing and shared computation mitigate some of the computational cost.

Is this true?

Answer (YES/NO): NO